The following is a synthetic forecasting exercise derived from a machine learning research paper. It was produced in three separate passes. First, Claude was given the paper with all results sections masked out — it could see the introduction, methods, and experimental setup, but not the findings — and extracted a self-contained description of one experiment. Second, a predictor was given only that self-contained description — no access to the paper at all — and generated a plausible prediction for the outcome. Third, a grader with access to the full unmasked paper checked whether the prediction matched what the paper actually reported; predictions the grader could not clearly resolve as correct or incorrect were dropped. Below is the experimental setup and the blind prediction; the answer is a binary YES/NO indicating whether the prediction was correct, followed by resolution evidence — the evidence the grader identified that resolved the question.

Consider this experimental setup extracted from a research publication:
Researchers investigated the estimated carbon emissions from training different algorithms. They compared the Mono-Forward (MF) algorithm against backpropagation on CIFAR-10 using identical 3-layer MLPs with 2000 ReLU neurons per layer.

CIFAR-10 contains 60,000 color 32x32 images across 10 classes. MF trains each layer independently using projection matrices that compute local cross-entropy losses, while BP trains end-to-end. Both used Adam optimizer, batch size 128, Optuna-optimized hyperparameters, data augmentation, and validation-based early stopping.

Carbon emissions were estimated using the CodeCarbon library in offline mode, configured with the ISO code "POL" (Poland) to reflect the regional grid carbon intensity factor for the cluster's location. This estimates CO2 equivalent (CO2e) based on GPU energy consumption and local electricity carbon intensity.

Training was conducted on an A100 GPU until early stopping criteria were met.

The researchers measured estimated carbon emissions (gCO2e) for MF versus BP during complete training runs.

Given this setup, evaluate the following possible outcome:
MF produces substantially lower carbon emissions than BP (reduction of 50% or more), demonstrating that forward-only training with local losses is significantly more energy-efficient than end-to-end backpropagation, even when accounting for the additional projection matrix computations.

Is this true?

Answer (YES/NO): NO